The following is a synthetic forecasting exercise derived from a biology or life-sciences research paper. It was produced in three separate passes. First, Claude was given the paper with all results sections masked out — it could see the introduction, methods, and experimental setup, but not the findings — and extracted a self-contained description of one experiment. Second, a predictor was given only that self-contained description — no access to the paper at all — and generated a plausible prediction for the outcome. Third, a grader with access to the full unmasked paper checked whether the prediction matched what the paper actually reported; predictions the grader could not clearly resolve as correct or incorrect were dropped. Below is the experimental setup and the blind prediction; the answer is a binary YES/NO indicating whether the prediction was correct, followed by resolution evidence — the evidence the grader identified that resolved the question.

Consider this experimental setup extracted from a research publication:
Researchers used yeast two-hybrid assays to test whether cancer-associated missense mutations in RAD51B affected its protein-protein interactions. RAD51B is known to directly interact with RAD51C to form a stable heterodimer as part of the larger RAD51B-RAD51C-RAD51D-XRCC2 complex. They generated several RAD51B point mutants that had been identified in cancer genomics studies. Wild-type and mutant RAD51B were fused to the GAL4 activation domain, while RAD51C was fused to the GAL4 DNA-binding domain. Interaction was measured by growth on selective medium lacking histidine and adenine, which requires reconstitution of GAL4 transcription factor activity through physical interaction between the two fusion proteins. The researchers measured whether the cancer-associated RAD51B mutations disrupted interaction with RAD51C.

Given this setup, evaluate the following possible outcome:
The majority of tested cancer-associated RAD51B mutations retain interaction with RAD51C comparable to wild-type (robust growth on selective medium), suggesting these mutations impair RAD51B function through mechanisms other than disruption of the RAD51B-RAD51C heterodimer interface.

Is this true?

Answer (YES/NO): NO